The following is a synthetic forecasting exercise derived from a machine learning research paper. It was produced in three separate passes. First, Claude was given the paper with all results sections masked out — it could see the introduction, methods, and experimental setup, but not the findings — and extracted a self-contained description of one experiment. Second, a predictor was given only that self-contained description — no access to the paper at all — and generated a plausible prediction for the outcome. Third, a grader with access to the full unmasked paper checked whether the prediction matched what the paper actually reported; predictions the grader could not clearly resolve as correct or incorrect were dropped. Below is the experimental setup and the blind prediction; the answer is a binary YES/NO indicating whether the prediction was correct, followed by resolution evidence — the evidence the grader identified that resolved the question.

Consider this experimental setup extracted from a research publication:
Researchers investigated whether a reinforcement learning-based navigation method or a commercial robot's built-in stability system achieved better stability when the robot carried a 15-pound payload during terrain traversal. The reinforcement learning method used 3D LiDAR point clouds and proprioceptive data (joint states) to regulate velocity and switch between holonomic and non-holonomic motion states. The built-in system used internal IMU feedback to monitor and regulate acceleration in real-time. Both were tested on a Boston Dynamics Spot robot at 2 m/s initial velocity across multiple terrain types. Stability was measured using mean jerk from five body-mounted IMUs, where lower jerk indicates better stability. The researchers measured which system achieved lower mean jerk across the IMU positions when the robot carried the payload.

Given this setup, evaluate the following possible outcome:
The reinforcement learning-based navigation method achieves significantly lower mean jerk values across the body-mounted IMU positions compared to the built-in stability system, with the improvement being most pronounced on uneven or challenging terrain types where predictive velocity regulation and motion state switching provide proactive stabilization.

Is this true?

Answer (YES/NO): NO